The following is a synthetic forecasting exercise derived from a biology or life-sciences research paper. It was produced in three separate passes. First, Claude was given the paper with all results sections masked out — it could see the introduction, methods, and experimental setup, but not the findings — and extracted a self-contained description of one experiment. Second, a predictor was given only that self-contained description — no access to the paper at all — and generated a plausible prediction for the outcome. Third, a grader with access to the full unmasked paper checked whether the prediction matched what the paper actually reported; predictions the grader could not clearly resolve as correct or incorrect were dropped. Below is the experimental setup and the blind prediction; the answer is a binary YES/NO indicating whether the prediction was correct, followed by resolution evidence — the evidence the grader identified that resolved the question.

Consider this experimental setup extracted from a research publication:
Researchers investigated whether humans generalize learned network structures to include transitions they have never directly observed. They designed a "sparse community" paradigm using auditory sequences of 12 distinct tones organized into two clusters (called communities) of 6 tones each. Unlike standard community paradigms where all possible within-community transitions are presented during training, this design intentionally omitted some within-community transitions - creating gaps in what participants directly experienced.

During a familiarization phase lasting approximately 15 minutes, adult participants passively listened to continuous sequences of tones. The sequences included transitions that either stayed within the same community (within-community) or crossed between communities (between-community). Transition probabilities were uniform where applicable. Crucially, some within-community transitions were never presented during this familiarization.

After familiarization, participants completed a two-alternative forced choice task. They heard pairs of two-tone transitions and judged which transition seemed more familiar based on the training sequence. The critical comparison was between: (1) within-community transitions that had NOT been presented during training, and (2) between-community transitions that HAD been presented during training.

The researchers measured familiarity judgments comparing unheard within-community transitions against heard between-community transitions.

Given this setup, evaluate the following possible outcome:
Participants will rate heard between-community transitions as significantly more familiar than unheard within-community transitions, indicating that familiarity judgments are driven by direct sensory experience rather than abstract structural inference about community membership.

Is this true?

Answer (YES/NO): NO